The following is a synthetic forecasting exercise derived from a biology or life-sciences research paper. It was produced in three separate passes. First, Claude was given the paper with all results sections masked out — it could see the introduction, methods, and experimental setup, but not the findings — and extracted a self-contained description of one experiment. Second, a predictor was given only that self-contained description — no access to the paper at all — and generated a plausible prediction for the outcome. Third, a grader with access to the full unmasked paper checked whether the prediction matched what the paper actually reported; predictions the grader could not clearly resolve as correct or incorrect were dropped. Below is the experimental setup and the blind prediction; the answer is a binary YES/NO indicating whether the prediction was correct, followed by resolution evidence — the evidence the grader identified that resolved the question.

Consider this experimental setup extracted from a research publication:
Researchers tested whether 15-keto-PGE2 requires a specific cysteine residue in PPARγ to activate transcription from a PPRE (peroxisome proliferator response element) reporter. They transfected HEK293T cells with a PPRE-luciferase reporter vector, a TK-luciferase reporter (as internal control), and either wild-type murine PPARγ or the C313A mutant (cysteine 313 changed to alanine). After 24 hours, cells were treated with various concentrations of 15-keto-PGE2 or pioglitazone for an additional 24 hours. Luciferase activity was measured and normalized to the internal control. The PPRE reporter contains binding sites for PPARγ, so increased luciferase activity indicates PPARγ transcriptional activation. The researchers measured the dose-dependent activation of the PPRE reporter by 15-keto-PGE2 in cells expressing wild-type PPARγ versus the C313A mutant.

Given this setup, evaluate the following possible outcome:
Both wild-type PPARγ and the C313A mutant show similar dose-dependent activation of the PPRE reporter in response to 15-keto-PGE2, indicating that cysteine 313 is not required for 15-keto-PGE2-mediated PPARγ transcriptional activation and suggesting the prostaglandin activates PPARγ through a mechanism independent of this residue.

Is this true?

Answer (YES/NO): NO